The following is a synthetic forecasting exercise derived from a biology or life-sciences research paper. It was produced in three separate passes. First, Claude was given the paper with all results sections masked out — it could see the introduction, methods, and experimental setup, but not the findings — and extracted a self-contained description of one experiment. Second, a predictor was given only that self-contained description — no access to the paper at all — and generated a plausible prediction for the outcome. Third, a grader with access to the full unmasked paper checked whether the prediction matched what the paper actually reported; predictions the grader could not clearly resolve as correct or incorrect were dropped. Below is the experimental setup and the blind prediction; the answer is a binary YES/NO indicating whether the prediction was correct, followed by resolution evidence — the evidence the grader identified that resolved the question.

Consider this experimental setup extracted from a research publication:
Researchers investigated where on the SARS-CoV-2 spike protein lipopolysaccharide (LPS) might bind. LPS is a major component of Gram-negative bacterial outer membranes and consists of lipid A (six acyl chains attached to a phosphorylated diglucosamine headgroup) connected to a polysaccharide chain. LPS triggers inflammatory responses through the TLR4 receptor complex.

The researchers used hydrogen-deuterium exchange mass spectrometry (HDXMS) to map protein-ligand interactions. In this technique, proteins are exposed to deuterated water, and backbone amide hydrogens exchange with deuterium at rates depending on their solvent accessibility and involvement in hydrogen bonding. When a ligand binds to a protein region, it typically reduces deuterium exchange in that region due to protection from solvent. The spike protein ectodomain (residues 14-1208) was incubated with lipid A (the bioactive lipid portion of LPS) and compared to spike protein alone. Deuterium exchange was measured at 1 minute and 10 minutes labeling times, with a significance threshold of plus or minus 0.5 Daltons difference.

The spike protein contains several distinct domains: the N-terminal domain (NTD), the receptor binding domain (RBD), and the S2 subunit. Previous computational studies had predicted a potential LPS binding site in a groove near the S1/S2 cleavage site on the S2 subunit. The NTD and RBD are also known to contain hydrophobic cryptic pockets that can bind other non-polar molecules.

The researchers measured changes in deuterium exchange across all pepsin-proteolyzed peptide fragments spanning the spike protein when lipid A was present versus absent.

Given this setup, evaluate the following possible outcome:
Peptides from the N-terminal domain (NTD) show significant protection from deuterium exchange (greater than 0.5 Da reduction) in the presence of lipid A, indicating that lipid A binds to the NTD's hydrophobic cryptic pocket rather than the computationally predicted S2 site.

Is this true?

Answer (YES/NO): NO